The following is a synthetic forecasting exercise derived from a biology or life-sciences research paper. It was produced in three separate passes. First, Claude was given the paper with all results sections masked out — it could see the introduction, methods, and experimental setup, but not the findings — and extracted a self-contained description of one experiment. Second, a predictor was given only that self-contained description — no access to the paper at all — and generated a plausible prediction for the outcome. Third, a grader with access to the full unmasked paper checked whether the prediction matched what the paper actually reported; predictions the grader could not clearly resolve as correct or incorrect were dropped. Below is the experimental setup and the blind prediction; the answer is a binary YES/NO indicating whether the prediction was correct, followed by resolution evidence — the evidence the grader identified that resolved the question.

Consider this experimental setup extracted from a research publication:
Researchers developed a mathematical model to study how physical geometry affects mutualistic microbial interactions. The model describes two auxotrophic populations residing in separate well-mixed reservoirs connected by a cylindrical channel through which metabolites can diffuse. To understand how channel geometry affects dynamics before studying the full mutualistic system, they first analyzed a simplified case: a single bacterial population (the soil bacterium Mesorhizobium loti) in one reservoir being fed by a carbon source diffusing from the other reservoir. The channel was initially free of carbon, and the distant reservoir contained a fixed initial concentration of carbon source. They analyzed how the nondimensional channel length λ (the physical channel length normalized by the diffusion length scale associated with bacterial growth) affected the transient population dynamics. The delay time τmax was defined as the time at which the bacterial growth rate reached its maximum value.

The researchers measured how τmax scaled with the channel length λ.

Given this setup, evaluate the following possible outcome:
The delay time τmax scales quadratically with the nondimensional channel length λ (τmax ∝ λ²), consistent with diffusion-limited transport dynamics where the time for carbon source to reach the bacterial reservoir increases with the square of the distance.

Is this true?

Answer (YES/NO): YES